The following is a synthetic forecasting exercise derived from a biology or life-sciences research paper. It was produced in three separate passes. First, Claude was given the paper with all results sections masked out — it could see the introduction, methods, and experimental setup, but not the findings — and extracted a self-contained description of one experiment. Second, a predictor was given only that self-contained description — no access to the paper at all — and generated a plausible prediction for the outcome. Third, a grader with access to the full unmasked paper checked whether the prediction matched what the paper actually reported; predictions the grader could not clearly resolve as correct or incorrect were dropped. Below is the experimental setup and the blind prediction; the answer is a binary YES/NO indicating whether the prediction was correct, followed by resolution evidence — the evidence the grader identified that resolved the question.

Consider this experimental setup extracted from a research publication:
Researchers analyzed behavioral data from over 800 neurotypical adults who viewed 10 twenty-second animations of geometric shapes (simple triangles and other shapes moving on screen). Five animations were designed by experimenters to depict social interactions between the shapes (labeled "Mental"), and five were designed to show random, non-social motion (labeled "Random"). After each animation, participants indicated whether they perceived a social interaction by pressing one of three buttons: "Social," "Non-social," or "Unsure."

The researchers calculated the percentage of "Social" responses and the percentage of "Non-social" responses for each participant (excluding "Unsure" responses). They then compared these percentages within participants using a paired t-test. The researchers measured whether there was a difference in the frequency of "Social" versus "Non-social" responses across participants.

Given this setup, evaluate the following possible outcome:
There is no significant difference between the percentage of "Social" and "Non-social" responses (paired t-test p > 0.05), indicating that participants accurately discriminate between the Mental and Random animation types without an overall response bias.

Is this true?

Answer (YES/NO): NO